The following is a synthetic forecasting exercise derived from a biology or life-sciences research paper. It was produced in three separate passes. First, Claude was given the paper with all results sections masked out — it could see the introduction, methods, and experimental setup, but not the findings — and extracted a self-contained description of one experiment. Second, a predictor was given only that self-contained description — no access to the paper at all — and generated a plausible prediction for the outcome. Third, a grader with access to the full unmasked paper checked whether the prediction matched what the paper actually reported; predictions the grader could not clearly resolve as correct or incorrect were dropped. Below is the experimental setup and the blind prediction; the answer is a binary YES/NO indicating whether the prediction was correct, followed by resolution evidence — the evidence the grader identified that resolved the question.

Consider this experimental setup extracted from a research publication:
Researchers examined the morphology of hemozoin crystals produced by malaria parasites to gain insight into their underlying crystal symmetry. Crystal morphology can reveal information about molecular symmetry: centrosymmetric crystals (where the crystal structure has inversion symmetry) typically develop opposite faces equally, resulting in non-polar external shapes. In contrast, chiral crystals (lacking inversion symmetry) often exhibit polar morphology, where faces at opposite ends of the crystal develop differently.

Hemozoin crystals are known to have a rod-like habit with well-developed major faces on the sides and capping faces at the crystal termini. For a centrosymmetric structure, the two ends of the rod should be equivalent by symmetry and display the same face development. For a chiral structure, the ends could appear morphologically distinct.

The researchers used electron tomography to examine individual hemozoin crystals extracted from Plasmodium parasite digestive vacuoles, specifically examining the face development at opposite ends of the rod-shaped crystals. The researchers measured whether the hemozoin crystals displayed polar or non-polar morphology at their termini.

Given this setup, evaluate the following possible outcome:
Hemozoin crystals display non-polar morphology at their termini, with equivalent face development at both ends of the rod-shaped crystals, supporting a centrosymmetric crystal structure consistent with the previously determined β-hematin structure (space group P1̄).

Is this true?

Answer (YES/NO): NO